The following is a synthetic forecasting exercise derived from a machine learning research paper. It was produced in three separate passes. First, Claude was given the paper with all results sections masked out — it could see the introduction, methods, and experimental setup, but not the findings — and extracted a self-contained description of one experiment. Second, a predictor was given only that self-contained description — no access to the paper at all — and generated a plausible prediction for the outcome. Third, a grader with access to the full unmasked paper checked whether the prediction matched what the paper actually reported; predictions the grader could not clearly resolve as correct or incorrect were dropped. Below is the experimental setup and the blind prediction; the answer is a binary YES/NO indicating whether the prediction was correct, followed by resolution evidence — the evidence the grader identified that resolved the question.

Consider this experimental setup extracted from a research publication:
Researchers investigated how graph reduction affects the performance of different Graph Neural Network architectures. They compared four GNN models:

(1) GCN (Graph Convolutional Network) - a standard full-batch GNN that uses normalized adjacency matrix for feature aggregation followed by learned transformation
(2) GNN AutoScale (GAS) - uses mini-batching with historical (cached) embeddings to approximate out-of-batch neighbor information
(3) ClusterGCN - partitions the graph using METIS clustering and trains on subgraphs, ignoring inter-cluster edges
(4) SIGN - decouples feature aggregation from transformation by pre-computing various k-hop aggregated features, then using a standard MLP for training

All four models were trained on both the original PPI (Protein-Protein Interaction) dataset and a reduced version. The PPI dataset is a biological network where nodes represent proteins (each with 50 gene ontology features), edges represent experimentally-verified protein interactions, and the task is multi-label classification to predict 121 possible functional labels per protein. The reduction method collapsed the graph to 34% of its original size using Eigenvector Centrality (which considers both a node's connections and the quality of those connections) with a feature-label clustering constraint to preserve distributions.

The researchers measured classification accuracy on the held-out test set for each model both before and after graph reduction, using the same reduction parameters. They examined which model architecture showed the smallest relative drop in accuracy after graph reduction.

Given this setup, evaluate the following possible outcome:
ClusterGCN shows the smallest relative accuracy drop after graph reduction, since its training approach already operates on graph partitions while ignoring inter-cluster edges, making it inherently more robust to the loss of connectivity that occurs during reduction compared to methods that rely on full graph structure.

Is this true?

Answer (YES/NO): NO